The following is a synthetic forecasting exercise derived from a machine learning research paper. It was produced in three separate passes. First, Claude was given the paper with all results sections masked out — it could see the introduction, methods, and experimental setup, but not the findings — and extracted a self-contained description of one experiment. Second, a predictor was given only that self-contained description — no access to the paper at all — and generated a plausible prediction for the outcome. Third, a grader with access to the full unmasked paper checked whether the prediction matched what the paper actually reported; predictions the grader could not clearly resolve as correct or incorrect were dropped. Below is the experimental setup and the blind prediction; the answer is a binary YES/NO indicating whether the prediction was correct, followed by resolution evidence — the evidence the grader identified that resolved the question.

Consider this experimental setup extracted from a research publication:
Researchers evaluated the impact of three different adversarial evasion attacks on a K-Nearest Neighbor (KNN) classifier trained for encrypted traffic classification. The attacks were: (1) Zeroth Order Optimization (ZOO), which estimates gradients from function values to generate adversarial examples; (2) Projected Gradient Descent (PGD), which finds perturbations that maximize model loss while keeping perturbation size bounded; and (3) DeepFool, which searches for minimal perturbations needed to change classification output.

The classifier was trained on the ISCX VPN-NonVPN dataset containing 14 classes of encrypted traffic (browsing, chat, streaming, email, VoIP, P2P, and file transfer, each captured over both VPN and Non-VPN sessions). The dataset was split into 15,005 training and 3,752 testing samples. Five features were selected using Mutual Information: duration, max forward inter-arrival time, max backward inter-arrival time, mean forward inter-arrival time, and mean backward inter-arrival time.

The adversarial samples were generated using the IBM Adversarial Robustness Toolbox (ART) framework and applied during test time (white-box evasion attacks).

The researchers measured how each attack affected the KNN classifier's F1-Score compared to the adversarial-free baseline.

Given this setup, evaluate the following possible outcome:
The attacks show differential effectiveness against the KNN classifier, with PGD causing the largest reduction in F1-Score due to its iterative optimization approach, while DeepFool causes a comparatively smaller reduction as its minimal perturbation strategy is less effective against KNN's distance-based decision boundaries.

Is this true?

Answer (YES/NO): NO